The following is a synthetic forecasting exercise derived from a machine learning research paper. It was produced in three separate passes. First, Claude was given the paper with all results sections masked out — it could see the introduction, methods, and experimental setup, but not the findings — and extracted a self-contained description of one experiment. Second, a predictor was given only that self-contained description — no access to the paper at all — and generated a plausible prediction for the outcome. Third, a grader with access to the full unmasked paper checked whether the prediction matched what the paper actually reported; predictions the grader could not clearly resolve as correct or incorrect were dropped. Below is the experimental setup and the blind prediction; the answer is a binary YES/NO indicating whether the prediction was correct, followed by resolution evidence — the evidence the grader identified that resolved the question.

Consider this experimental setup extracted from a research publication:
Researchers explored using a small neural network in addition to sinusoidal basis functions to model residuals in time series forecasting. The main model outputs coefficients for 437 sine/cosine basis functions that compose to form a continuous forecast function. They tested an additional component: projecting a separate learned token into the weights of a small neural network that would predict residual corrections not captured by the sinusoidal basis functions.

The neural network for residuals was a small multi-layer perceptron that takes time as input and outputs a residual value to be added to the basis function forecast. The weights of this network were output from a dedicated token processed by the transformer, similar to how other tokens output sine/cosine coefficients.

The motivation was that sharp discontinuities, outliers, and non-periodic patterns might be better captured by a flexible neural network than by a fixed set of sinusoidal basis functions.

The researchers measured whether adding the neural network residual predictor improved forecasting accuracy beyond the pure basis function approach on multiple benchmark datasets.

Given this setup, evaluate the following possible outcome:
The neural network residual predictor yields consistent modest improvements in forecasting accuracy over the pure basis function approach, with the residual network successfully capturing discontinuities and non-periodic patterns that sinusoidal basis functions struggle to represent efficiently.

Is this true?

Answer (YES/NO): NO